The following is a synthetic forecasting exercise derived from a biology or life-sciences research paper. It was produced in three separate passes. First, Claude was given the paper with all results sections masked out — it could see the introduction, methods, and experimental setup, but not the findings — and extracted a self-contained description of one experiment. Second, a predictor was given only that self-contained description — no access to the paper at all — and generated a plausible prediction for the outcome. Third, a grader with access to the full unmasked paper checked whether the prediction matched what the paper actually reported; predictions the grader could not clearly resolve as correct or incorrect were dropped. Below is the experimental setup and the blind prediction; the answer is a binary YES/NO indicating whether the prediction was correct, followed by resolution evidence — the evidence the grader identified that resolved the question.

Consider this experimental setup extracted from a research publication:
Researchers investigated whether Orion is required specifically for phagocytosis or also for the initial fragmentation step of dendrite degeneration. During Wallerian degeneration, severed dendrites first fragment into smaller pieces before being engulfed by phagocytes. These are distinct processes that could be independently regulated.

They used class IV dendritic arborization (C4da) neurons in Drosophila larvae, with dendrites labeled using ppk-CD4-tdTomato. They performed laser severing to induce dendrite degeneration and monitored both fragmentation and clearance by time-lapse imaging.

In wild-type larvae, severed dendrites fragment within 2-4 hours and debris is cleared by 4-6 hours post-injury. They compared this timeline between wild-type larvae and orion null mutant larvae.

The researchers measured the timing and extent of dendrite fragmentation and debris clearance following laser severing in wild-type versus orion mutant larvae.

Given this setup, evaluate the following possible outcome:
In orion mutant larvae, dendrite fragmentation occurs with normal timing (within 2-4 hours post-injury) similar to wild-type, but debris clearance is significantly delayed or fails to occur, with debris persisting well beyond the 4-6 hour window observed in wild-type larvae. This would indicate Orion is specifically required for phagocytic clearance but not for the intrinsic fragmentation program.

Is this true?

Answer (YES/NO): YES